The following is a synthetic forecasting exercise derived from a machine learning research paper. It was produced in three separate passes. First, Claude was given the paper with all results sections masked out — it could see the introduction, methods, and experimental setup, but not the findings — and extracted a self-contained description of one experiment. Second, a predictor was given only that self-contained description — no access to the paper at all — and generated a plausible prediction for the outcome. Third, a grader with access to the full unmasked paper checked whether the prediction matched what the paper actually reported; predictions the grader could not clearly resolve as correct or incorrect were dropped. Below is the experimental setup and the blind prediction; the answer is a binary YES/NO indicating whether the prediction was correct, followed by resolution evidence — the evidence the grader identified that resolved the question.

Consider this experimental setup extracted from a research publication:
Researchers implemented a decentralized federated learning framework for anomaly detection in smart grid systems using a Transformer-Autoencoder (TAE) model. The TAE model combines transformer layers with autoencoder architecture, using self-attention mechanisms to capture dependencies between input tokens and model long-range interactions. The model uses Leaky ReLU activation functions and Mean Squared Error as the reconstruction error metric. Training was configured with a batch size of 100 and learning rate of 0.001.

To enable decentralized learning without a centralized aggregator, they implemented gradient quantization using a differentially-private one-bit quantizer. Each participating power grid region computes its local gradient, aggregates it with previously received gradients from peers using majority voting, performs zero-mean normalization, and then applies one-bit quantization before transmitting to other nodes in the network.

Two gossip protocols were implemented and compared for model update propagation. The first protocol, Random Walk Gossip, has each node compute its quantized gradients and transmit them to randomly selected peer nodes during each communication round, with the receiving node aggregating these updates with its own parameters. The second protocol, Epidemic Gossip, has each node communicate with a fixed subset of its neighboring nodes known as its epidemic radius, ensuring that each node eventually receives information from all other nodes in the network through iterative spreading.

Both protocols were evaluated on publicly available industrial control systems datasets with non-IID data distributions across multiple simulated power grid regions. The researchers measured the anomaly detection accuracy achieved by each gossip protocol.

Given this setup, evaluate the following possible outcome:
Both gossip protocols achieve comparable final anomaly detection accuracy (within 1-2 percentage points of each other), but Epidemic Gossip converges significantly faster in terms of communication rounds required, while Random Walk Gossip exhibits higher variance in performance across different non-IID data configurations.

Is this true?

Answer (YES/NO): NO